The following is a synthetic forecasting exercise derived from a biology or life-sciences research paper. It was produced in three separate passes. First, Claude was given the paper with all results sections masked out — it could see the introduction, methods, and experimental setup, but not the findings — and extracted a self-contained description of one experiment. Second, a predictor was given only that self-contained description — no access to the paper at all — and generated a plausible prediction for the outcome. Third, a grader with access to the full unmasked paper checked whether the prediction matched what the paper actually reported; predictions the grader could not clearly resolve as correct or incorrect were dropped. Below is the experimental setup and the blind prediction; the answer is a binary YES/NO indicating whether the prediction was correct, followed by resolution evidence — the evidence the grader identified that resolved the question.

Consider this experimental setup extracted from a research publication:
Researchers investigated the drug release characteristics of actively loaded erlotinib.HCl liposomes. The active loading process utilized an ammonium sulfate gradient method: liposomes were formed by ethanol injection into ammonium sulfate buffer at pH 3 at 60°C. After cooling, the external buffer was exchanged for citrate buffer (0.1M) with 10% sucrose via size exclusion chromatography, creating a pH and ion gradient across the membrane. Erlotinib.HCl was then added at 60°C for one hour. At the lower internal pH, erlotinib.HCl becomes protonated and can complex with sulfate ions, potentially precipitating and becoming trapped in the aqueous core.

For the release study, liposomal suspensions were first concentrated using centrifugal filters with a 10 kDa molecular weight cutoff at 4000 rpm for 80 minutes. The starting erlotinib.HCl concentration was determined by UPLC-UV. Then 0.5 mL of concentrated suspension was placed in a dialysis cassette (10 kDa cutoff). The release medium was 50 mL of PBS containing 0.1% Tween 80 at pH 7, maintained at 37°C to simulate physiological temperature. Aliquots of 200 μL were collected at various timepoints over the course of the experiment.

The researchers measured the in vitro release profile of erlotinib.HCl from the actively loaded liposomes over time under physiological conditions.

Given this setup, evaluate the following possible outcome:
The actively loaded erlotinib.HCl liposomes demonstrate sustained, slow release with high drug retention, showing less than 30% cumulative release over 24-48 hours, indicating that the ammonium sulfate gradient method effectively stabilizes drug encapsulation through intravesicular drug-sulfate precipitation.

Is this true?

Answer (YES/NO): NO